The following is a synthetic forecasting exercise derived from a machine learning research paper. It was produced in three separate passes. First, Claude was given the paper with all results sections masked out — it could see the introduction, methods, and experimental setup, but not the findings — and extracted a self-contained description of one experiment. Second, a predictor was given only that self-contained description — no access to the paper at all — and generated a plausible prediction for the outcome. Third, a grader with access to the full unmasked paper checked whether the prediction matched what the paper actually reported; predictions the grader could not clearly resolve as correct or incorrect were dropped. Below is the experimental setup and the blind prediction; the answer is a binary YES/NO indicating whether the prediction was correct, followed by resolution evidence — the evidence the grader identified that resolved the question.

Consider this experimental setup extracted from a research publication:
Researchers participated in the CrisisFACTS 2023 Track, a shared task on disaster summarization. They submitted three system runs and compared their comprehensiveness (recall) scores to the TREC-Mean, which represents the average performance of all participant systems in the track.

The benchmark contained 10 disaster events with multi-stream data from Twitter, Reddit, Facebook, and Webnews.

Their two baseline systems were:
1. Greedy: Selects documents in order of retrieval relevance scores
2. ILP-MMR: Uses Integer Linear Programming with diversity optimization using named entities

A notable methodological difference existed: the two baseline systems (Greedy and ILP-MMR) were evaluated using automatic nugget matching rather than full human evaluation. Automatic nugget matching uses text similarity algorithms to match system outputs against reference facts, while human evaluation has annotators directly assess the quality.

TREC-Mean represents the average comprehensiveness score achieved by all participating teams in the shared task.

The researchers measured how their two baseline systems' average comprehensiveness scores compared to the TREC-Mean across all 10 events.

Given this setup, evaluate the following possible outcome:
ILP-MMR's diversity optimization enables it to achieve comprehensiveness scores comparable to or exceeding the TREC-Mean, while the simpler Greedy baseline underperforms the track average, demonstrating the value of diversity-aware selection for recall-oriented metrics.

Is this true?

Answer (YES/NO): NO